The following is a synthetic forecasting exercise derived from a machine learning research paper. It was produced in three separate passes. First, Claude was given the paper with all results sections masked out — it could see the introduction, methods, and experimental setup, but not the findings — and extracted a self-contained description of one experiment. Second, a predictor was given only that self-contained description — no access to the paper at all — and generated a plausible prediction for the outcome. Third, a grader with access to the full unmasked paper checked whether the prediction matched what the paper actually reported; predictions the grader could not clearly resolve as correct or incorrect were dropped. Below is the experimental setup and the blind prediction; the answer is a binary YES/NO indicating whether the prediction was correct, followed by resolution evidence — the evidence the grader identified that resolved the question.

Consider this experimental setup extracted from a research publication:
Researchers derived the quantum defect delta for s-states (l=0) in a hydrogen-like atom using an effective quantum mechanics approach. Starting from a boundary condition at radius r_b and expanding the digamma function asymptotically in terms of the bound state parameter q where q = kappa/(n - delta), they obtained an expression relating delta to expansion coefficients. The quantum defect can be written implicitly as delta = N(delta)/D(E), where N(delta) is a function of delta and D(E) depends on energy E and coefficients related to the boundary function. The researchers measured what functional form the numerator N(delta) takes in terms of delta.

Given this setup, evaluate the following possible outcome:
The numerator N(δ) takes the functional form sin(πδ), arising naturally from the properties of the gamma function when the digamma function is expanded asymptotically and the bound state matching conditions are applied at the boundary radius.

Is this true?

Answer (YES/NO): NO